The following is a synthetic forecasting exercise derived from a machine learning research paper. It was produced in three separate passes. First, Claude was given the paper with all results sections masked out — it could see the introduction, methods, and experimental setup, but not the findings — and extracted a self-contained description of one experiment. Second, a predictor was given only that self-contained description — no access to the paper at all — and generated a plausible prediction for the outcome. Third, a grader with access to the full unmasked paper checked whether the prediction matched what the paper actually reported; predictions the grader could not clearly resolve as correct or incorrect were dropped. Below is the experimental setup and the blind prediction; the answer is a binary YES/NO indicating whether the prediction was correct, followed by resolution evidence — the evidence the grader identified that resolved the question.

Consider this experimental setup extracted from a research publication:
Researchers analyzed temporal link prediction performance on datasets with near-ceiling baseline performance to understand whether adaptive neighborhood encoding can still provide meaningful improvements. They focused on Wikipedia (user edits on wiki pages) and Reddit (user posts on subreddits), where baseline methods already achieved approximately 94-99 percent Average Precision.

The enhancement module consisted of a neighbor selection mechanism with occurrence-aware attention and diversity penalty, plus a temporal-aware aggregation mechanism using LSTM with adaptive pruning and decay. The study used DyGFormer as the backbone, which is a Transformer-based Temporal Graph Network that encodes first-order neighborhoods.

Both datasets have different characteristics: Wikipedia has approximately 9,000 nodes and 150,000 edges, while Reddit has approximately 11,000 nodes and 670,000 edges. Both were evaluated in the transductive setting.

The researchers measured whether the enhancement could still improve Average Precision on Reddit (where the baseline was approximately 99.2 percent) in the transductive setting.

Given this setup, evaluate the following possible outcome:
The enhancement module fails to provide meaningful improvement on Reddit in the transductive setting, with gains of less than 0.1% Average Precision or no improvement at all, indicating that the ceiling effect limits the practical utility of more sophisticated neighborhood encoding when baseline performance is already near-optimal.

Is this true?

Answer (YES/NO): NO